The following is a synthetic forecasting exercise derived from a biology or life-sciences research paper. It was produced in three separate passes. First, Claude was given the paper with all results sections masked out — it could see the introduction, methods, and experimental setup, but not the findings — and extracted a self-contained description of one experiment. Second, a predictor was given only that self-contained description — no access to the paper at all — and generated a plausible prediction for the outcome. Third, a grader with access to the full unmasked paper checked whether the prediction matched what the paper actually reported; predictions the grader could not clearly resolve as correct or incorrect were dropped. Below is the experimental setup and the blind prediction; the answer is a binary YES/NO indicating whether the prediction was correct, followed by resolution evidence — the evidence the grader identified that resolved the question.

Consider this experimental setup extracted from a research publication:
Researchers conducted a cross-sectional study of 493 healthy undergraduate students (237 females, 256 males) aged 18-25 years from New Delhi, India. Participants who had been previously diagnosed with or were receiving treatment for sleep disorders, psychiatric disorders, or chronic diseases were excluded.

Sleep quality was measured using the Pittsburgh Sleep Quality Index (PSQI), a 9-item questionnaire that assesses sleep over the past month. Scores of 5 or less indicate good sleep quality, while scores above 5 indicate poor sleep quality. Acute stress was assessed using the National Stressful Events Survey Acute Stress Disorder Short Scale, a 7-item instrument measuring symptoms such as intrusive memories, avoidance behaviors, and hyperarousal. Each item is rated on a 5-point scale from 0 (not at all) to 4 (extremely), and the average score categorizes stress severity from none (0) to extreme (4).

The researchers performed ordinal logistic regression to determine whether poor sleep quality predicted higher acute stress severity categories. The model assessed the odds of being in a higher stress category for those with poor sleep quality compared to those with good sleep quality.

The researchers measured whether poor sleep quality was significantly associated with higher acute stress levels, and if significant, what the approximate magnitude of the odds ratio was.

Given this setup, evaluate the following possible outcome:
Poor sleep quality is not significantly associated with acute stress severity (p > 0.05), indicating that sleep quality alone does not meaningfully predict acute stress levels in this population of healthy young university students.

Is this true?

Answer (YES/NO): NO